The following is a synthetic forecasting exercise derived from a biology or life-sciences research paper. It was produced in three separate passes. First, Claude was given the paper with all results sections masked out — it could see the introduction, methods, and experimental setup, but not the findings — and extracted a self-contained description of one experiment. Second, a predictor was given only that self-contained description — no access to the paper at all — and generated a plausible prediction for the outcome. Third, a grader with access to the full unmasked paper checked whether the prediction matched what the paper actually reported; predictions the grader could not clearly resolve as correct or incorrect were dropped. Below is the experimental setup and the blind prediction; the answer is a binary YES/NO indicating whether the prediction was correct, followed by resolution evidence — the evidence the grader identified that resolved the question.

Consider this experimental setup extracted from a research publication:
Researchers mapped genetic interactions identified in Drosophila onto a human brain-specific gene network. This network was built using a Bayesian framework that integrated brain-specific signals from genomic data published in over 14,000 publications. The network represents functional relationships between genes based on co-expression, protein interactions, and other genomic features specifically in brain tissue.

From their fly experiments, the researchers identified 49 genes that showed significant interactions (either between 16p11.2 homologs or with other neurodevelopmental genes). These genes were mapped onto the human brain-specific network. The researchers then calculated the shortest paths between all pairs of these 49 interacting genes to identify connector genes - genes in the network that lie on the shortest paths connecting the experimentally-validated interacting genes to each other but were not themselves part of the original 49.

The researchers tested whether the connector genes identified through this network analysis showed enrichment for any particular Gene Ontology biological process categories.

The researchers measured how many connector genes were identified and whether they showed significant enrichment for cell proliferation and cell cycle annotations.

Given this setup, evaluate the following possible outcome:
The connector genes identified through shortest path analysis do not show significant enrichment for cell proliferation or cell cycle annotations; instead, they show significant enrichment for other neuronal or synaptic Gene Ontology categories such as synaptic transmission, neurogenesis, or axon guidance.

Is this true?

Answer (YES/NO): NO